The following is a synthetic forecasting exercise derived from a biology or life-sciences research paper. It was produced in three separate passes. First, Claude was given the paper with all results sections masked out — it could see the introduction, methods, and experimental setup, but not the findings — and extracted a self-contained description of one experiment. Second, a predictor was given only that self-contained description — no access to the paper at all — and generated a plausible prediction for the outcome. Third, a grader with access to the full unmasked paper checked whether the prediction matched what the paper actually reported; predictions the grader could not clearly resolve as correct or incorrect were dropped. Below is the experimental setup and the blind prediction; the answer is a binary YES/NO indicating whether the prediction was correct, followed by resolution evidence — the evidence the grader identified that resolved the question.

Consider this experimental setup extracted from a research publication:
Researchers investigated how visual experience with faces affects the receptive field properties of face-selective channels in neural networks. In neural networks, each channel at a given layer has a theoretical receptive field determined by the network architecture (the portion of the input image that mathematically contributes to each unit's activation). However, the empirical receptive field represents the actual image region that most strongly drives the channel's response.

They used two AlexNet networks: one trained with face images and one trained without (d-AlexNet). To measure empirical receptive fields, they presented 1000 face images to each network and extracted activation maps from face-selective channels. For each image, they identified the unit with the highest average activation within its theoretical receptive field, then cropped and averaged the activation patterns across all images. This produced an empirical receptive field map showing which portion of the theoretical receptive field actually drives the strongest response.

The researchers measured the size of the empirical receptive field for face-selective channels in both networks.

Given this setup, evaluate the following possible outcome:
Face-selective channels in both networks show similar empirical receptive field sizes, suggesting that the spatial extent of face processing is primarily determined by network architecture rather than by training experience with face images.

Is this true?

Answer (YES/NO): NO